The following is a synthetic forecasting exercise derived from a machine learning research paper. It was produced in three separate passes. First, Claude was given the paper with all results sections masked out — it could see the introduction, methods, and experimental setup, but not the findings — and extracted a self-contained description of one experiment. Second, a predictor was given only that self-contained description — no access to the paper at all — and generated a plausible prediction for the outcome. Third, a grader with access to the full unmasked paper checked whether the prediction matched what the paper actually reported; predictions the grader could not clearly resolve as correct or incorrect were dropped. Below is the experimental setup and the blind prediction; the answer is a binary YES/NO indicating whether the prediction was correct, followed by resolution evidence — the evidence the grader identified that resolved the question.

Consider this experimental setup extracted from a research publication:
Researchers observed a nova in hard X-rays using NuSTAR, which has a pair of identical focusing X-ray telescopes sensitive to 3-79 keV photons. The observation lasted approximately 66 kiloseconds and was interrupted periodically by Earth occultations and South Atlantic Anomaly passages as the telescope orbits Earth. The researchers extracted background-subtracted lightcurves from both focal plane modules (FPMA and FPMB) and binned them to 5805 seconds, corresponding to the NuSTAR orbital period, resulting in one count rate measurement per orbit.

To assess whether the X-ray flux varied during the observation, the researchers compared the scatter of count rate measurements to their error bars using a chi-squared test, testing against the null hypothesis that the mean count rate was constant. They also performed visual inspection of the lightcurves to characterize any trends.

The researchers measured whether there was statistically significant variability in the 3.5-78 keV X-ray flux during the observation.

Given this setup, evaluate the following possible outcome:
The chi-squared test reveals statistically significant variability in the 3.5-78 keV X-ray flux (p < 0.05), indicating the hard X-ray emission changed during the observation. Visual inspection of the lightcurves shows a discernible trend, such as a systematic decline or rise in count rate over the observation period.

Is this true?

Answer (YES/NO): YES